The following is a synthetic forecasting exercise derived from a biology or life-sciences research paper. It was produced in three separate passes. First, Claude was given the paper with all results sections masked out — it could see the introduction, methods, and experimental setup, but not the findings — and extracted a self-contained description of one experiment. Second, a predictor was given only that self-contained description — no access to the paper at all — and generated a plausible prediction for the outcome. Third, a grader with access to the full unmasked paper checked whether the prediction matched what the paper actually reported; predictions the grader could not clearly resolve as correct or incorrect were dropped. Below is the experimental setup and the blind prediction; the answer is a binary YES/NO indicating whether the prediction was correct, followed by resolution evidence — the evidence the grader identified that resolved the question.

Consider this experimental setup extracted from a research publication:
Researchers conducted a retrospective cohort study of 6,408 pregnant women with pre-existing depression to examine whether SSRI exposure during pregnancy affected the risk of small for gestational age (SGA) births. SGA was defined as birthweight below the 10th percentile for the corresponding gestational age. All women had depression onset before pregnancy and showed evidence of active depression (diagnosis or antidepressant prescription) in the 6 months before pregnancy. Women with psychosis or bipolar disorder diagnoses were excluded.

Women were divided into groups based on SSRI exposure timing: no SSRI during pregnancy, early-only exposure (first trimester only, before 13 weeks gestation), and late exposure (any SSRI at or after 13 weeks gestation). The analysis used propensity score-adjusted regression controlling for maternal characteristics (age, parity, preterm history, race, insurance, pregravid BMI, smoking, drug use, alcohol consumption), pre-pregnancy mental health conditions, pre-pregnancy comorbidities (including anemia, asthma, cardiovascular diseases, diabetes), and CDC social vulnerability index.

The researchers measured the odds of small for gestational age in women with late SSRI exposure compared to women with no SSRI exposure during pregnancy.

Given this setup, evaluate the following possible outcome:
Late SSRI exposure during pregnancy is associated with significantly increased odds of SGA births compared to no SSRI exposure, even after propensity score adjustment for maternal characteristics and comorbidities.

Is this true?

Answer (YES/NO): NO